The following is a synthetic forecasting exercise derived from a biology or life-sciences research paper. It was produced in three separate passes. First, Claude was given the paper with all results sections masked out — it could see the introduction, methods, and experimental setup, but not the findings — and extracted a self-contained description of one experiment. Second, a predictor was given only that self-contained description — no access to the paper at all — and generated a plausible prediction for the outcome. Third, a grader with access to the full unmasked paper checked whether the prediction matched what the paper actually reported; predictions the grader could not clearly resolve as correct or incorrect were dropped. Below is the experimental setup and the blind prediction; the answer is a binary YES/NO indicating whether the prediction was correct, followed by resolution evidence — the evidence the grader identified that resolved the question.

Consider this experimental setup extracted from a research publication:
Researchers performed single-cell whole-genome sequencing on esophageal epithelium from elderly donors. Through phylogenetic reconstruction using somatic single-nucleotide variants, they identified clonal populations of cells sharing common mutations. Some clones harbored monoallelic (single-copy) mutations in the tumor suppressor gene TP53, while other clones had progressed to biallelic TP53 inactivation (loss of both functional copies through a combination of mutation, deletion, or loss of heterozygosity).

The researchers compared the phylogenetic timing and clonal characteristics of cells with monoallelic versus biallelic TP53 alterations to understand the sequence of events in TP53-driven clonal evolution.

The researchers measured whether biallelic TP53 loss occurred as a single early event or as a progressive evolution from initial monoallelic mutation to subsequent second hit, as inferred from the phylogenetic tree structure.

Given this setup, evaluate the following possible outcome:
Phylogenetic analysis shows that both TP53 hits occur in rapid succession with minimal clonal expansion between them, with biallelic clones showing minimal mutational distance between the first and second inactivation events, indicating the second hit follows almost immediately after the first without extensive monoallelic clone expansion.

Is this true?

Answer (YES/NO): NO